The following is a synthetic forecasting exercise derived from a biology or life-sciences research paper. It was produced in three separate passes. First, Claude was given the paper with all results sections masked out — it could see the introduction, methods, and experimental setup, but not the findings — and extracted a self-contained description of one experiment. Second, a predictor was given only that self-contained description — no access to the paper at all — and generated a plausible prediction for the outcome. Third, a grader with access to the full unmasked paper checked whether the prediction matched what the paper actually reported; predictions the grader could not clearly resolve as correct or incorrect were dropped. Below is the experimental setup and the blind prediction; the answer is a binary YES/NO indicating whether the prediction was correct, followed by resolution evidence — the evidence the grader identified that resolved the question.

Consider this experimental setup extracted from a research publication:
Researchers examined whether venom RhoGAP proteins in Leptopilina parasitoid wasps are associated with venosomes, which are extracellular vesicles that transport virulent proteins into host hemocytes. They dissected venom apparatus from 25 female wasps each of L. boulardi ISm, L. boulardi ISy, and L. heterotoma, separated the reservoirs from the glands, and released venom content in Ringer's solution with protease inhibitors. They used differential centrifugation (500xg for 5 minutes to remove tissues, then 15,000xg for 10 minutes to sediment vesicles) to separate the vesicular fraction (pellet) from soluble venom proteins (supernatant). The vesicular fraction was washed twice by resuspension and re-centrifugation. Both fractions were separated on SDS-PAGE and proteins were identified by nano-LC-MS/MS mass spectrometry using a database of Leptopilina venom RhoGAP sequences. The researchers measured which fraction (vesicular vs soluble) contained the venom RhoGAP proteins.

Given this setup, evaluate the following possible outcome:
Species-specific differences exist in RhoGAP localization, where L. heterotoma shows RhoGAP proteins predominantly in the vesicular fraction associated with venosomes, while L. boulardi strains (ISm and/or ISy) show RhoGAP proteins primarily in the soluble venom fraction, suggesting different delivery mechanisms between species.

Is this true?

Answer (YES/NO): NO